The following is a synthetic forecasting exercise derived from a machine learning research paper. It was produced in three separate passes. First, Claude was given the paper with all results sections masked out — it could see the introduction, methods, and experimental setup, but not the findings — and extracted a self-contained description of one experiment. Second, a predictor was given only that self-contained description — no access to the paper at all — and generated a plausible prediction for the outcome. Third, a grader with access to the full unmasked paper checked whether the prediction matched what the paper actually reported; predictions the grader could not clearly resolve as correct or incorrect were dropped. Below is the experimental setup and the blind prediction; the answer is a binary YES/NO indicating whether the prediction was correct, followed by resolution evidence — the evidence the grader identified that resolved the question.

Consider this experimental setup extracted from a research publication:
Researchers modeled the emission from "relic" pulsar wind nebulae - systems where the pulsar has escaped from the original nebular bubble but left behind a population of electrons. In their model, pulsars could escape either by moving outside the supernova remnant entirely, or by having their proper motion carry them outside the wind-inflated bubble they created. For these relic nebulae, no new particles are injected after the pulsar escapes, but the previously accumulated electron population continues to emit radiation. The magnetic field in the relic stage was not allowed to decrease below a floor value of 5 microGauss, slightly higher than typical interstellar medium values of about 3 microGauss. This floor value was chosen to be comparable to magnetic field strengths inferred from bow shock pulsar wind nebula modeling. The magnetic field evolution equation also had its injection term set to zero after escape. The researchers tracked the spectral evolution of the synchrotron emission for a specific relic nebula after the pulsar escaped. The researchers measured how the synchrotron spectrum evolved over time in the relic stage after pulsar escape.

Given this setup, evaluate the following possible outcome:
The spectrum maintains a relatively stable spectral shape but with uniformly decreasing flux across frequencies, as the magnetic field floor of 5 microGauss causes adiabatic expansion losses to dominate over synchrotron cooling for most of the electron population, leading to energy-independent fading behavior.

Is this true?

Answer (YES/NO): NO